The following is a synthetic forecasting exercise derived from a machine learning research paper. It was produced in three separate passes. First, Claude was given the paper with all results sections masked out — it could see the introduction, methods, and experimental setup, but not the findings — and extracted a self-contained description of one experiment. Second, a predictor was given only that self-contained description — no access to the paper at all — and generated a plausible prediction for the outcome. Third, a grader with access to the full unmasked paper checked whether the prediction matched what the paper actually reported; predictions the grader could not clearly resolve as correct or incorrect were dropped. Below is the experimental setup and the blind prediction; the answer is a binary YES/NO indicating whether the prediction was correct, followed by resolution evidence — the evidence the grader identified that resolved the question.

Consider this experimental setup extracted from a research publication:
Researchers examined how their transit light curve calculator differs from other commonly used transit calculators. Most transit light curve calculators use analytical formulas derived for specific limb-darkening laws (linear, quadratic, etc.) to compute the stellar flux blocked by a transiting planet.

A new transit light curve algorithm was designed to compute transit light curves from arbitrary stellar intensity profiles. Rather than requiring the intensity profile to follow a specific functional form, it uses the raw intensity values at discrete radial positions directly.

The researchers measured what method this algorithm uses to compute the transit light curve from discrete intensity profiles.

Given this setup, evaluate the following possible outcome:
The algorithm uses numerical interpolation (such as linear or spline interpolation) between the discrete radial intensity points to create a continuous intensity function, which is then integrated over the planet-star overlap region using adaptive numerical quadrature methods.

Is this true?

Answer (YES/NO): NO